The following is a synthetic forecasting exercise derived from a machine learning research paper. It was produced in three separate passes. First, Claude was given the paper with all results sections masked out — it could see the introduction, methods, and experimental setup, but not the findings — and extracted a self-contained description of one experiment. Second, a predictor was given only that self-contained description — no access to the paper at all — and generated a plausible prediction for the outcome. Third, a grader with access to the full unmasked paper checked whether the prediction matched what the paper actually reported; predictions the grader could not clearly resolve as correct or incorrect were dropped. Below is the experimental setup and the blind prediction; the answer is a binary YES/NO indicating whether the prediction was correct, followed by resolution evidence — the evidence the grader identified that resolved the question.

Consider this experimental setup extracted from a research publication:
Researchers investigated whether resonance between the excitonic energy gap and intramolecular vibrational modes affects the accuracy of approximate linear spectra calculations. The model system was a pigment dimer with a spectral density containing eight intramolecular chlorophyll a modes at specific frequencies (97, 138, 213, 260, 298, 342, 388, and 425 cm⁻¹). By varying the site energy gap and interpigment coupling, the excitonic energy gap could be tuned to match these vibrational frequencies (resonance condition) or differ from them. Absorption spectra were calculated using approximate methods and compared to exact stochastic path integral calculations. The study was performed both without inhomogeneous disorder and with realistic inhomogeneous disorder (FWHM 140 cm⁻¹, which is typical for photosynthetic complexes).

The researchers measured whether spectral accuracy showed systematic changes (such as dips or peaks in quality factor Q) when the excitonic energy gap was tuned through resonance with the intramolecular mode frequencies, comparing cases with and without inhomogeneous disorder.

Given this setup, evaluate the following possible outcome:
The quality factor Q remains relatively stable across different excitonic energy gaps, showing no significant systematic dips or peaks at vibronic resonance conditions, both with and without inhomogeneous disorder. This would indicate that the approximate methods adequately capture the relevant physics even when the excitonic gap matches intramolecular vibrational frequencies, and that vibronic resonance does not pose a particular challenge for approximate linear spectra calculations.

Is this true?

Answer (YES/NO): NO